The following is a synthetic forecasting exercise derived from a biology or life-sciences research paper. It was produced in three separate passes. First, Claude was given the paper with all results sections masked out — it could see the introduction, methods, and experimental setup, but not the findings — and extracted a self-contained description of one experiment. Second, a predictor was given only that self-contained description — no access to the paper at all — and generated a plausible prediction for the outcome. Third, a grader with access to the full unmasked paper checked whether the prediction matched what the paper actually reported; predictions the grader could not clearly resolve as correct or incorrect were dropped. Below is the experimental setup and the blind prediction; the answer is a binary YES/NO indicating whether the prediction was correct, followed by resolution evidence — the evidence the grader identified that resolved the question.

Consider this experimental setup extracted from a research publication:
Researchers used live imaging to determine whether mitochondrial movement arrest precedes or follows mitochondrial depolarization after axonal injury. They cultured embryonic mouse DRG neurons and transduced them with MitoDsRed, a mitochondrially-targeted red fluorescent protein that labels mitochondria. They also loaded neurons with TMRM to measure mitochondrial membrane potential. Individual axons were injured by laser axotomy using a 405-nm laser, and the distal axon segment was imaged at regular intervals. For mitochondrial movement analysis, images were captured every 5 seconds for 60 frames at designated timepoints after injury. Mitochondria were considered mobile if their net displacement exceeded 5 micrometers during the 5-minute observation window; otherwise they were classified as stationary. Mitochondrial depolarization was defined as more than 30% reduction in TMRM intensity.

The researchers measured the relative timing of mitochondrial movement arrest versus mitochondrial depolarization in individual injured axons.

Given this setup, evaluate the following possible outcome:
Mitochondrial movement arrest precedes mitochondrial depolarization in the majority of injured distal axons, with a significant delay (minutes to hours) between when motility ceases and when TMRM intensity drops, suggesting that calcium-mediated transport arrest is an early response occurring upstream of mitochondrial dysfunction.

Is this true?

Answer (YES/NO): NO